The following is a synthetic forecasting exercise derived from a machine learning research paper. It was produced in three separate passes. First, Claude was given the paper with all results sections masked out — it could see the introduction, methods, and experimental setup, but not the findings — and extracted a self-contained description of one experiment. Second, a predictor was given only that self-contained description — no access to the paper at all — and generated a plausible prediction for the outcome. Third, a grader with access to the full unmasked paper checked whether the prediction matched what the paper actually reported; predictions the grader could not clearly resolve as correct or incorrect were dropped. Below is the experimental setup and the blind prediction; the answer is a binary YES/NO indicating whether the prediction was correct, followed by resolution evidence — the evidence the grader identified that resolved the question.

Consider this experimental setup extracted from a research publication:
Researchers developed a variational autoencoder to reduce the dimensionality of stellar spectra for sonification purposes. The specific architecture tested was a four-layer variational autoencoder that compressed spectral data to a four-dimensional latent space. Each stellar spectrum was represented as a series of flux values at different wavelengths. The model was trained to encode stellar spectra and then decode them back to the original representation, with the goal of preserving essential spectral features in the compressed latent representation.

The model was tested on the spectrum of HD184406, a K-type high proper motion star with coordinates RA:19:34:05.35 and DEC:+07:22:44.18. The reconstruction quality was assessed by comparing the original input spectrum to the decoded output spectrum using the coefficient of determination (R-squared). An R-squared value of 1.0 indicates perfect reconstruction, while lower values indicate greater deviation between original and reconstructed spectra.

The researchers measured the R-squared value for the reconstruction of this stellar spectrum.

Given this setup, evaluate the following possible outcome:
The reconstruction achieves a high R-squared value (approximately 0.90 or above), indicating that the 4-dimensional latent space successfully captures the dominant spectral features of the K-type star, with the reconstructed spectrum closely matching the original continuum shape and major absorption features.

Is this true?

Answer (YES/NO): YES